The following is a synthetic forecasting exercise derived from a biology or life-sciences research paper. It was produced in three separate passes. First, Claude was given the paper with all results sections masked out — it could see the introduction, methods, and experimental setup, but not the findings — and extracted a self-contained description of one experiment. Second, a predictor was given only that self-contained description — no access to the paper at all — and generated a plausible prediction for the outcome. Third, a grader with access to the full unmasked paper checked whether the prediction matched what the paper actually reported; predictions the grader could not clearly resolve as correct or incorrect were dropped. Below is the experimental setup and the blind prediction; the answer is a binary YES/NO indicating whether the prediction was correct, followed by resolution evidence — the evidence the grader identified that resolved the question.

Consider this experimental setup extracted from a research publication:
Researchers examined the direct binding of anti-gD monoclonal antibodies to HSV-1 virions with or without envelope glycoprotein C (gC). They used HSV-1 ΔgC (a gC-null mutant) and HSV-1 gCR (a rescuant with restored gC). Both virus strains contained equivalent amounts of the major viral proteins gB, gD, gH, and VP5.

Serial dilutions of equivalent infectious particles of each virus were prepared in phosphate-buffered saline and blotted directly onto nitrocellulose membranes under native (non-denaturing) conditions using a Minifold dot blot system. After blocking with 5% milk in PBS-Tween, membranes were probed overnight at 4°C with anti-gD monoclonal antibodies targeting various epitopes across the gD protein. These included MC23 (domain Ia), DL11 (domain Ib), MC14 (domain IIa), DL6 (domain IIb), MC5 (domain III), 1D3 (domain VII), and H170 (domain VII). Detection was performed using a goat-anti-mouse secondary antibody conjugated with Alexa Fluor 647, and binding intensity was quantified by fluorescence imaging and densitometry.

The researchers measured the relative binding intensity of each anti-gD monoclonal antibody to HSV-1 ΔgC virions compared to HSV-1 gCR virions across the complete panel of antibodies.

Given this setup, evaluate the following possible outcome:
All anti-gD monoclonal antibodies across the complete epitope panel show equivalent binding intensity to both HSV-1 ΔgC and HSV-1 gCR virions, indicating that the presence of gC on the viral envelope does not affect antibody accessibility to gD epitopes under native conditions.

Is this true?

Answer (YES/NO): NO